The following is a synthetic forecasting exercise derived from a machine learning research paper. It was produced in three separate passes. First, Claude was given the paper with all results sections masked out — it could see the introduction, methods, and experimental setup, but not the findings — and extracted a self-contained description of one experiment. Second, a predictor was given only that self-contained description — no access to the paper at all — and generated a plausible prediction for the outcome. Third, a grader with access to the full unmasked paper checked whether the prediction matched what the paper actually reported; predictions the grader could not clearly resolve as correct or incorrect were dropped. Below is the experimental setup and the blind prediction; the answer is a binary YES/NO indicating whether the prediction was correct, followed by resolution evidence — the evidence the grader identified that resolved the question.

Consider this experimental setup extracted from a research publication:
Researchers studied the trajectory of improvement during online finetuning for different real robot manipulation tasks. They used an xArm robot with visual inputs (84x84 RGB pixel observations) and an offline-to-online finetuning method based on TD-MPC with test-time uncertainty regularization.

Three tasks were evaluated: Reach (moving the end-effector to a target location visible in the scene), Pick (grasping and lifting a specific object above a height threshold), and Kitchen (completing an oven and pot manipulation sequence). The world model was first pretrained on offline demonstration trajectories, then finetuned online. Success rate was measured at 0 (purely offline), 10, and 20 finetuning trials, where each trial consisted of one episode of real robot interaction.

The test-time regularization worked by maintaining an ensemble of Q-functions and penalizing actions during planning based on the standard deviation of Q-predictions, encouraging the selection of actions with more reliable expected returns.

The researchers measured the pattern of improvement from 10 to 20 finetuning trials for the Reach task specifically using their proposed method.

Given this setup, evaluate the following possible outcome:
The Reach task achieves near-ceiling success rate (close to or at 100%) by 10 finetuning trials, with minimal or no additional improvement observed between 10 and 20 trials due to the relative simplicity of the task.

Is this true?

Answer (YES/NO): YES